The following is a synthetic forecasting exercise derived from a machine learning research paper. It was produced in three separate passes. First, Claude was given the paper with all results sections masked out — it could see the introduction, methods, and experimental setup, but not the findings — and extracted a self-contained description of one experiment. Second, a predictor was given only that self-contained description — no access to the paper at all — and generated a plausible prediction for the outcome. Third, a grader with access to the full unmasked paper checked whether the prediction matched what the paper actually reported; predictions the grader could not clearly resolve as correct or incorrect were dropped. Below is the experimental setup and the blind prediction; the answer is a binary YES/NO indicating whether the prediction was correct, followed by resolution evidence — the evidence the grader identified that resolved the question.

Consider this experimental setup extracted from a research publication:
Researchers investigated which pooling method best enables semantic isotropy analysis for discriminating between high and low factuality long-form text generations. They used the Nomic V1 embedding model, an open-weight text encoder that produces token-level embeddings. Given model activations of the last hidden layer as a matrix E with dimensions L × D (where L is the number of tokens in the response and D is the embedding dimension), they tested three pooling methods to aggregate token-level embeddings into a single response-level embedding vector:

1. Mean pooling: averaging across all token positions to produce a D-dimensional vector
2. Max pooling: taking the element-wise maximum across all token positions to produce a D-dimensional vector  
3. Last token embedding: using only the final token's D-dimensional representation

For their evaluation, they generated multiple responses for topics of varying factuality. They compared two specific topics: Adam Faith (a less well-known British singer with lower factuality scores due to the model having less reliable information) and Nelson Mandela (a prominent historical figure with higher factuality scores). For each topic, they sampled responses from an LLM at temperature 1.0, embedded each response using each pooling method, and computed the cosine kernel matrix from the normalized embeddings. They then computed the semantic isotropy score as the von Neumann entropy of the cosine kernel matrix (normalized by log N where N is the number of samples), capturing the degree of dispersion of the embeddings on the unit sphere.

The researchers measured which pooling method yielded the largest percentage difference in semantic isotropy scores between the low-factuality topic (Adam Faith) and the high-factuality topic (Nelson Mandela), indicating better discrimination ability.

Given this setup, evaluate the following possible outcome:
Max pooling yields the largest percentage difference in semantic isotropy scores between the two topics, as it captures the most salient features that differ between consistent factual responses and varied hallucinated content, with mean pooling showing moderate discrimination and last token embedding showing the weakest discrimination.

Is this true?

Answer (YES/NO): NO